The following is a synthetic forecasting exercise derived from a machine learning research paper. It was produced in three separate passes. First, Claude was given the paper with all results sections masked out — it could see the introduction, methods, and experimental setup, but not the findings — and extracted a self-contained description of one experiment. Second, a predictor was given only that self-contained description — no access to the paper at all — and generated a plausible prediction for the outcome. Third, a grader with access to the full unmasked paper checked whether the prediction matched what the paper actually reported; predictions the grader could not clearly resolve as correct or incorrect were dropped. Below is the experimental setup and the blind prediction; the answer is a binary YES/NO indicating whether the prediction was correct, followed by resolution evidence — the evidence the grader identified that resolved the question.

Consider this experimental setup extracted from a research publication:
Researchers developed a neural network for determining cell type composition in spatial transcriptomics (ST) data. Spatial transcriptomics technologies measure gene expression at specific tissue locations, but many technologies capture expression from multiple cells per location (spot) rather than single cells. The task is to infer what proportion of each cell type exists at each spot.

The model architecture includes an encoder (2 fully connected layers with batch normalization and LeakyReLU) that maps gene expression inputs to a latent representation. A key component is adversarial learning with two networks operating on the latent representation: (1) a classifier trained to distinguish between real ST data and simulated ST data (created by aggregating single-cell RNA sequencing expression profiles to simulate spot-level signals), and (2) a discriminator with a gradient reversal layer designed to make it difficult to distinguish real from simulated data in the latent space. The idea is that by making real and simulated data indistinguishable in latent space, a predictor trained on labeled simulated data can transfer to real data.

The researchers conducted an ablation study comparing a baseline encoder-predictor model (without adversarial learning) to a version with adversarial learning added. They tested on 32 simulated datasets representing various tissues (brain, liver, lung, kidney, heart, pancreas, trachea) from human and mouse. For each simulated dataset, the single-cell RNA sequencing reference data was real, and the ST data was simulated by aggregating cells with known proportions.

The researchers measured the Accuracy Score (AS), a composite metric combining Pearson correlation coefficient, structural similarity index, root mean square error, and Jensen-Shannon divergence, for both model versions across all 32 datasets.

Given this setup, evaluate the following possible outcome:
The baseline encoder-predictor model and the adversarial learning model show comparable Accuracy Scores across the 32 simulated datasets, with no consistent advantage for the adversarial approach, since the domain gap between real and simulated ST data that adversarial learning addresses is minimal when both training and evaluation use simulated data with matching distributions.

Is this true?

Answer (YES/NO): NO